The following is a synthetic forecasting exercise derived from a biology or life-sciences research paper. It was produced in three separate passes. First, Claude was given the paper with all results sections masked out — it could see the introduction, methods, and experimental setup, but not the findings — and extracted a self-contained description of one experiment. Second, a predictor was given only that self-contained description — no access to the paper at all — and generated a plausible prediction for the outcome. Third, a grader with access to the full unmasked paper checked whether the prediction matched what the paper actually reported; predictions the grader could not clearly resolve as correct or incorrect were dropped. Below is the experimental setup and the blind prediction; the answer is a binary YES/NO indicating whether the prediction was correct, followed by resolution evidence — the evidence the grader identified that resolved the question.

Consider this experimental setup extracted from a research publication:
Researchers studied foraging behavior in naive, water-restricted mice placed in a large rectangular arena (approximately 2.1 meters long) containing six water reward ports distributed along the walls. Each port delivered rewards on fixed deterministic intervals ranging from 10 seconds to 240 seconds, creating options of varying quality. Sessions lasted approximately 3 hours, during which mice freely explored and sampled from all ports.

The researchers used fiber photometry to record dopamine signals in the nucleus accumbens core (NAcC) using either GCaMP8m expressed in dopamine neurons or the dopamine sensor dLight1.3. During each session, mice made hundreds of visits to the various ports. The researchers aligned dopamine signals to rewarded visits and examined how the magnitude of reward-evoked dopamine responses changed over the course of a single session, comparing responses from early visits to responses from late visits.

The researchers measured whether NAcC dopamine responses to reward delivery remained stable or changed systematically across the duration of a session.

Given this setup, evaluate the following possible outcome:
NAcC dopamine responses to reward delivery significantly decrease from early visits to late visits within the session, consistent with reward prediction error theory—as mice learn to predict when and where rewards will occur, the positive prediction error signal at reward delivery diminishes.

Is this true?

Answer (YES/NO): NO